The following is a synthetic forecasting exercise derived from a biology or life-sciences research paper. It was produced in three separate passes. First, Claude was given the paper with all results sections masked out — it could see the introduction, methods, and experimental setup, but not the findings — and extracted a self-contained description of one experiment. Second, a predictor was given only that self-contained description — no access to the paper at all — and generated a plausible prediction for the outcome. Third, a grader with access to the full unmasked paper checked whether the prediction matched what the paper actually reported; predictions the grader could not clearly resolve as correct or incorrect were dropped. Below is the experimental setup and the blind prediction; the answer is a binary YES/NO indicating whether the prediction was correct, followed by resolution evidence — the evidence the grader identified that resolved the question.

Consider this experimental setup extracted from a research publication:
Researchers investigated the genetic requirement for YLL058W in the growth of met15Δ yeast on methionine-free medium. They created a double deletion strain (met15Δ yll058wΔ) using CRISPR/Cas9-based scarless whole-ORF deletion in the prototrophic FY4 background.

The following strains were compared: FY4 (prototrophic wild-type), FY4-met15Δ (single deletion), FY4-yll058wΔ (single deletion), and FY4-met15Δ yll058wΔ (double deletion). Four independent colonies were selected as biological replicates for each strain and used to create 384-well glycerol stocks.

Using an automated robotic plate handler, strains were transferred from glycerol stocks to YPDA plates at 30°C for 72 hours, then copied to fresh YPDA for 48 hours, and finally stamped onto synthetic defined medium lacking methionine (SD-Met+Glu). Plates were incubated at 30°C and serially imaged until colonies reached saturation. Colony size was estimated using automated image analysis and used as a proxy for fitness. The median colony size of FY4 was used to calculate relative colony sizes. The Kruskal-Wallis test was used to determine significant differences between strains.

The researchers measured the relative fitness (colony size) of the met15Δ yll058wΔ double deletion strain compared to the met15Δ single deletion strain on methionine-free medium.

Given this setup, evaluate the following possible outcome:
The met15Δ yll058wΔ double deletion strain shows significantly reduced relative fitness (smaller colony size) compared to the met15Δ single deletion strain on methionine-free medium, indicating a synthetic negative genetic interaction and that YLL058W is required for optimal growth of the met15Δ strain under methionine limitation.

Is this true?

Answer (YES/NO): YES